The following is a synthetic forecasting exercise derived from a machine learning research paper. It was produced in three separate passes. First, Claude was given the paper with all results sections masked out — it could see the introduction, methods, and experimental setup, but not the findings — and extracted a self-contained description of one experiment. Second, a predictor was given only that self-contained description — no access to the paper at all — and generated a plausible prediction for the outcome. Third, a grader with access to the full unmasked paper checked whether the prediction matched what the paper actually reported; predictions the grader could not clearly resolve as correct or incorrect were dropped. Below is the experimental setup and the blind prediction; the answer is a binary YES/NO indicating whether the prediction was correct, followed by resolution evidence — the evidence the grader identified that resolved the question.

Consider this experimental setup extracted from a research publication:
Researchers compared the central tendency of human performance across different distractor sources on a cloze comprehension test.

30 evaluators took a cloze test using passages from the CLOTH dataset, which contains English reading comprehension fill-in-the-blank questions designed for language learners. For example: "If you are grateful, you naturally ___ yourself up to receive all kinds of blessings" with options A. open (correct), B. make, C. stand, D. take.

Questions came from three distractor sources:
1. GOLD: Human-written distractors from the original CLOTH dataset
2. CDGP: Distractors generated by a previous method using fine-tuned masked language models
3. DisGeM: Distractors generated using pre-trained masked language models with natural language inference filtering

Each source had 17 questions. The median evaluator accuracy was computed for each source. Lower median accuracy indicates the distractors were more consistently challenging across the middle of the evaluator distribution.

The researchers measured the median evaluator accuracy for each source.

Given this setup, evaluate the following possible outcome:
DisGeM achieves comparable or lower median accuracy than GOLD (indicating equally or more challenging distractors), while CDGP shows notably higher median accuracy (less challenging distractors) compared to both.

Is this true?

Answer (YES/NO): YES